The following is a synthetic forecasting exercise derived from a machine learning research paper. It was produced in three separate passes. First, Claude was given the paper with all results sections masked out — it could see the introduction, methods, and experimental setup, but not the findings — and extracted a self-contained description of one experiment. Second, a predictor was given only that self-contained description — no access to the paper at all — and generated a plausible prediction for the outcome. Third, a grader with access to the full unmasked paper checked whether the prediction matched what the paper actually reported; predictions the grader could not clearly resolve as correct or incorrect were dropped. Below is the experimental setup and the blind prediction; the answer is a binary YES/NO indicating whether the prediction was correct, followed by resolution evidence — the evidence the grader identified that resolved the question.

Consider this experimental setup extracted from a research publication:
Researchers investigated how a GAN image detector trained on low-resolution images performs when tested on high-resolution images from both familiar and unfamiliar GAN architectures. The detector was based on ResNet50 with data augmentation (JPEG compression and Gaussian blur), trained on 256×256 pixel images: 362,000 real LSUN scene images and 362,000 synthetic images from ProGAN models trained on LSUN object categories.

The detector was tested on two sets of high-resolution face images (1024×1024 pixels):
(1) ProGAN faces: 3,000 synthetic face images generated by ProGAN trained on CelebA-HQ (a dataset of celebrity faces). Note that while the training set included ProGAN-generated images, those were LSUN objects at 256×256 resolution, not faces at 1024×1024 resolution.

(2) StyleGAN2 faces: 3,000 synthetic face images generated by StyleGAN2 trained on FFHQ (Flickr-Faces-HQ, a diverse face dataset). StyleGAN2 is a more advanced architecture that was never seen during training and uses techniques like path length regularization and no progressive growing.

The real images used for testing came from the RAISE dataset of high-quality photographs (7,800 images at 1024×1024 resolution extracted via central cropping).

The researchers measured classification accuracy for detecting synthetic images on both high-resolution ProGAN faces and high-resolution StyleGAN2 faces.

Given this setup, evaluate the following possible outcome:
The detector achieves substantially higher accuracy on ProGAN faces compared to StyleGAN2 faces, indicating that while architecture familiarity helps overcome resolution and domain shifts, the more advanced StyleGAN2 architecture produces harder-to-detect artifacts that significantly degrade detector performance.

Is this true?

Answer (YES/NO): YES